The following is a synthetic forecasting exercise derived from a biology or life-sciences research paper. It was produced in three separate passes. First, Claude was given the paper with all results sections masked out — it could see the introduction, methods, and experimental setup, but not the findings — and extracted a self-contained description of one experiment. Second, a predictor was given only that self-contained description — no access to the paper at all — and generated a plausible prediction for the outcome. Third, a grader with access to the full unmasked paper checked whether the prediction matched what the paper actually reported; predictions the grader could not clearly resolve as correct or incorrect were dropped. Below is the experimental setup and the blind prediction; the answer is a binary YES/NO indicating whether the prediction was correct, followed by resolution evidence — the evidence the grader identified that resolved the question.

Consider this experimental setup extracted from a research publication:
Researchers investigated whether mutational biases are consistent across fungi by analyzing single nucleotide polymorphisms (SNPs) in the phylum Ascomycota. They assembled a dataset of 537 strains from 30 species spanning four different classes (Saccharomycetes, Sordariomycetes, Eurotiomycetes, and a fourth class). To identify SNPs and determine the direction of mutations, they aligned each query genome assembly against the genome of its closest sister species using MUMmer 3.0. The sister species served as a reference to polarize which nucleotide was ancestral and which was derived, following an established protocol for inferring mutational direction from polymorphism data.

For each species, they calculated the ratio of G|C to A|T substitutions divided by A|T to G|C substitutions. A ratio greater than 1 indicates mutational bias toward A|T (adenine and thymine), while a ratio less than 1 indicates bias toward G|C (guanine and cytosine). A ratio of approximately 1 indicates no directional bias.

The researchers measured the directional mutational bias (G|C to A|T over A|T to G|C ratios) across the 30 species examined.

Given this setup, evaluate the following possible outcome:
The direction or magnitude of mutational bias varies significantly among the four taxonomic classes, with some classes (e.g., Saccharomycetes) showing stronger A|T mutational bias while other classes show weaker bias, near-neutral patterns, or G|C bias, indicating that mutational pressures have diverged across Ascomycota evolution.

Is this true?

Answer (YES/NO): YES